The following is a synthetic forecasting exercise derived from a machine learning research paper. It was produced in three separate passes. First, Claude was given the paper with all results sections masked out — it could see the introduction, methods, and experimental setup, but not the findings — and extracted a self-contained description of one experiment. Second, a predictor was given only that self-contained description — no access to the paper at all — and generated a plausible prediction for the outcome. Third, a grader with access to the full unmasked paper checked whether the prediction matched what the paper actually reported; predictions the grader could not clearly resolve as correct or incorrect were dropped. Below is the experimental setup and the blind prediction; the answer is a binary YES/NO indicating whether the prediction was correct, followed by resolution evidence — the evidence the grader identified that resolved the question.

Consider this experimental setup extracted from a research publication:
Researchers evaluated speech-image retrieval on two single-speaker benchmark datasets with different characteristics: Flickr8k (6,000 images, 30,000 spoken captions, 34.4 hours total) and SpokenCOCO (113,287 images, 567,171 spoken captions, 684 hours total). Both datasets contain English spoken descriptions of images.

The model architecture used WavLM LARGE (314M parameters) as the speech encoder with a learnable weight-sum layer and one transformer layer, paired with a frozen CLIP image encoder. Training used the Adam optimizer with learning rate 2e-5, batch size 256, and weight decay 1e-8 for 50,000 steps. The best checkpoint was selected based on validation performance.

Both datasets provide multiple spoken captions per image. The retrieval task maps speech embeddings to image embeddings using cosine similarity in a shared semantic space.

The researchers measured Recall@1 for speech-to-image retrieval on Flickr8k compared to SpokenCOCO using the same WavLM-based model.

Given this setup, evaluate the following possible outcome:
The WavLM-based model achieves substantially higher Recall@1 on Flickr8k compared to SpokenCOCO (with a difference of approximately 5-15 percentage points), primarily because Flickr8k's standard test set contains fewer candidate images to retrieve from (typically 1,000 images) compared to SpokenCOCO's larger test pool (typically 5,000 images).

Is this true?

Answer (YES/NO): YES